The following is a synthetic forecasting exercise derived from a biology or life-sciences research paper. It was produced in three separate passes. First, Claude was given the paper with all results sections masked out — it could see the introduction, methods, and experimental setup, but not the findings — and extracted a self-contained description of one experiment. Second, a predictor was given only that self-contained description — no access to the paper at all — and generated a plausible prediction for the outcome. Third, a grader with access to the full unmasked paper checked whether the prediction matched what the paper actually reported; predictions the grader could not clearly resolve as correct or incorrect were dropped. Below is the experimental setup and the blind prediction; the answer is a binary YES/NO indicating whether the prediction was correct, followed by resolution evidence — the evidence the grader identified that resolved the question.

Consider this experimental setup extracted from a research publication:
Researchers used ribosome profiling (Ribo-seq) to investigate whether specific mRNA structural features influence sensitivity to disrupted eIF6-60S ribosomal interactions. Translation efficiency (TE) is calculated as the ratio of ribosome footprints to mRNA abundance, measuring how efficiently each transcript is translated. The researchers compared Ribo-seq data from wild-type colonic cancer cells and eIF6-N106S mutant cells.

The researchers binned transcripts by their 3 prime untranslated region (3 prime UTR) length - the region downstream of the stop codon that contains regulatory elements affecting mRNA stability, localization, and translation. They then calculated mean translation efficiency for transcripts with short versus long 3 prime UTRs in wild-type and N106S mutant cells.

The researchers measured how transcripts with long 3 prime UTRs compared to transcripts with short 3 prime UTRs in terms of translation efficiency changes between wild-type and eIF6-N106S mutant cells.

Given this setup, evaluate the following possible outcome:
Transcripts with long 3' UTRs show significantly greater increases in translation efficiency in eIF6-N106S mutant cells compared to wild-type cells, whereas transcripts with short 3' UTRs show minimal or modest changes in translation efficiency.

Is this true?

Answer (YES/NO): NO